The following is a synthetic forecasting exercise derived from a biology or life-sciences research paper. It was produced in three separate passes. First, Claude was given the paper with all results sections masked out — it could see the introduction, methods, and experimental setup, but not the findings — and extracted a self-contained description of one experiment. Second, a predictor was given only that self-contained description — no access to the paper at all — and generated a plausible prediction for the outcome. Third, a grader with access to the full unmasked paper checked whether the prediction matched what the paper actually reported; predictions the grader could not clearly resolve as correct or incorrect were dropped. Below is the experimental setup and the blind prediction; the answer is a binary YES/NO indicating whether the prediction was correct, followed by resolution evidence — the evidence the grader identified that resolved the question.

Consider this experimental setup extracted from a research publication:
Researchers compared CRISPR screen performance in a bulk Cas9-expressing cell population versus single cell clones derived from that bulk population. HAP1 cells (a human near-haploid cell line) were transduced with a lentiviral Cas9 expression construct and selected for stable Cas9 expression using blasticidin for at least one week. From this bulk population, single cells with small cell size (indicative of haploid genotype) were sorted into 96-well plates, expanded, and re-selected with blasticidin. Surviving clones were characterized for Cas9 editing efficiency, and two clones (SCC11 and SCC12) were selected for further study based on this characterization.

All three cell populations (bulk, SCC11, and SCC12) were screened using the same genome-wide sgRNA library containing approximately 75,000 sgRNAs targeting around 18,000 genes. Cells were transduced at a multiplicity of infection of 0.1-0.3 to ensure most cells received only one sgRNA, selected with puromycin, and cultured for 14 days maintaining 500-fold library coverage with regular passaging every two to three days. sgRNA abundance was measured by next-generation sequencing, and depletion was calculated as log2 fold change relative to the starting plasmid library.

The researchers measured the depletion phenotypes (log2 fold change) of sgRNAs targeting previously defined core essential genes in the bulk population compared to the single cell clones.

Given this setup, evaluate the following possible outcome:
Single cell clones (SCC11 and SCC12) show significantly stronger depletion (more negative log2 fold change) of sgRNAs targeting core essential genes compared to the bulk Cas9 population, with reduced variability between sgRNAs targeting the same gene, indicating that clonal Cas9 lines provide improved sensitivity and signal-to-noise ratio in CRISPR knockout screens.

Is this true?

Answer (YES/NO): YES